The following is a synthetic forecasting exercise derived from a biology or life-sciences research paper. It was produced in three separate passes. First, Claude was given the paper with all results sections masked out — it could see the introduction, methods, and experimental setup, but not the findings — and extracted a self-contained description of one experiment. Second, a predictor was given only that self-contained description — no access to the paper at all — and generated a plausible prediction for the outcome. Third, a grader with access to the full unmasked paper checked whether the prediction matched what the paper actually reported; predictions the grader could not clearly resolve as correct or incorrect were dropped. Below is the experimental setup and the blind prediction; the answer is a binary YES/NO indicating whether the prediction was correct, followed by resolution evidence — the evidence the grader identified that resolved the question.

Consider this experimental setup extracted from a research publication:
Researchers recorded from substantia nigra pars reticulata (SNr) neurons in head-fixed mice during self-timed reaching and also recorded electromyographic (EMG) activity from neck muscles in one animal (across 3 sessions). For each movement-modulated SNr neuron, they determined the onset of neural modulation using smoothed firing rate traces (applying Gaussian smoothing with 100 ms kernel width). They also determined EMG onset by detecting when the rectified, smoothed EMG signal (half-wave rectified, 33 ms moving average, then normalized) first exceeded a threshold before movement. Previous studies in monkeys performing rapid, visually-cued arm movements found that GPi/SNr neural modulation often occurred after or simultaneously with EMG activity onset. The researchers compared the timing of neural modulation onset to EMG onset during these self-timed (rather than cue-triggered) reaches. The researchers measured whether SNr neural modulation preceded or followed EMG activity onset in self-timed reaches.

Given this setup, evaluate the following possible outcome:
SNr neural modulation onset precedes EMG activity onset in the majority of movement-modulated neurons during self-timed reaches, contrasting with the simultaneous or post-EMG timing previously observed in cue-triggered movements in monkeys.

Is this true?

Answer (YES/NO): YES